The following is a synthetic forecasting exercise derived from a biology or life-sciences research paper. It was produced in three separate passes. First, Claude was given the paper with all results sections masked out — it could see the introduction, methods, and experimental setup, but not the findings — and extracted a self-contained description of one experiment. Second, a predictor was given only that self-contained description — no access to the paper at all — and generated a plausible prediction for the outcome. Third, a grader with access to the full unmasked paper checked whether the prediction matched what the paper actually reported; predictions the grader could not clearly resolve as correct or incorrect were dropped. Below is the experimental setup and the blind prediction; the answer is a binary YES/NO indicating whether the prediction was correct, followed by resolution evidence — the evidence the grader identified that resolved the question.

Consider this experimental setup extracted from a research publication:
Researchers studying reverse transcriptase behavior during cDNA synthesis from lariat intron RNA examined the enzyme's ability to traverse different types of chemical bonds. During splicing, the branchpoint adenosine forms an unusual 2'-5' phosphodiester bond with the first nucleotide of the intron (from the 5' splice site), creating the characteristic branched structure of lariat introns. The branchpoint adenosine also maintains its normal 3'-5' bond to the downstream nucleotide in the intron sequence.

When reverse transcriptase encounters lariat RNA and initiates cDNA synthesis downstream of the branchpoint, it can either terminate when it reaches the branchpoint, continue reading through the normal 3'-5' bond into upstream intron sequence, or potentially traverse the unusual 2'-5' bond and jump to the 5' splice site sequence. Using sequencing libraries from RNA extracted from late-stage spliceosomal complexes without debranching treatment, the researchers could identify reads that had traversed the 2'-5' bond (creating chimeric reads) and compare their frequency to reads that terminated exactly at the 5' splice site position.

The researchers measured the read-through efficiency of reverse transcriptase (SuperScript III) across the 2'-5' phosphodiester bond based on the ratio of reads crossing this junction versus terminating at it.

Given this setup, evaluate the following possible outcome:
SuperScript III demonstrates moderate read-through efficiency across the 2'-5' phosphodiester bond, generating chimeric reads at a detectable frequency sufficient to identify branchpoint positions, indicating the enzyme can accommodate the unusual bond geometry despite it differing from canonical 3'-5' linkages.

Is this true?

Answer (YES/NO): NO